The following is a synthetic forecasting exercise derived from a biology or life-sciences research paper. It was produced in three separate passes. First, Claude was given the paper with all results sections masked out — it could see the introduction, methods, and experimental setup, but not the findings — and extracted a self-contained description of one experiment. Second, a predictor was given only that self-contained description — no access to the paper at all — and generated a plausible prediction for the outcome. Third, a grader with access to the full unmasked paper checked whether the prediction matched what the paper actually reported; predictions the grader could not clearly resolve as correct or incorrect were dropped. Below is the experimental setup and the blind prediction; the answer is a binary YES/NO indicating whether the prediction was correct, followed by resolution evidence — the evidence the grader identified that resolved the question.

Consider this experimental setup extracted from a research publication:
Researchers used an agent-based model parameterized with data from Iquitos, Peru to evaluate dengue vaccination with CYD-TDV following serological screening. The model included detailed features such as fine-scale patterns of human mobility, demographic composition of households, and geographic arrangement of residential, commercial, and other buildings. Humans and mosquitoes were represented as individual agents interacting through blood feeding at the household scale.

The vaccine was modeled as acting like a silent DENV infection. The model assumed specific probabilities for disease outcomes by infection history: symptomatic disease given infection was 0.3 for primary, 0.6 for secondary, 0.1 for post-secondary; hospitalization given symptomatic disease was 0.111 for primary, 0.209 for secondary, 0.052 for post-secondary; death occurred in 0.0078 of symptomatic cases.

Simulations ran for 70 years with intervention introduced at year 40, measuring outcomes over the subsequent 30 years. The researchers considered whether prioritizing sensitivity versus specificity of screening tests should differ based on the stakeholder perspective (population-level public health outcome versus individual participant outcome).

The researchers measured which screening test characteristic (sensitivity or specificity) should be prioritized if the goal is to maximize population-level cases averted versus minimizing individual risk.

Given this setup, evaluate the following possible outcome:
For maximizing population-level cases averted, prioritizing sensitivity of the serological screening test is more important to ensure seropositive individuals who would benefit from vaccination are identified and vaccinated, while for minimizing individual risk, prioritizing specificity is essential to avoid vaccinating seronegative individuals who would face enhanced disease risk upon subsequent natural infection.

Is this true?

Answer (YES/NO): YES